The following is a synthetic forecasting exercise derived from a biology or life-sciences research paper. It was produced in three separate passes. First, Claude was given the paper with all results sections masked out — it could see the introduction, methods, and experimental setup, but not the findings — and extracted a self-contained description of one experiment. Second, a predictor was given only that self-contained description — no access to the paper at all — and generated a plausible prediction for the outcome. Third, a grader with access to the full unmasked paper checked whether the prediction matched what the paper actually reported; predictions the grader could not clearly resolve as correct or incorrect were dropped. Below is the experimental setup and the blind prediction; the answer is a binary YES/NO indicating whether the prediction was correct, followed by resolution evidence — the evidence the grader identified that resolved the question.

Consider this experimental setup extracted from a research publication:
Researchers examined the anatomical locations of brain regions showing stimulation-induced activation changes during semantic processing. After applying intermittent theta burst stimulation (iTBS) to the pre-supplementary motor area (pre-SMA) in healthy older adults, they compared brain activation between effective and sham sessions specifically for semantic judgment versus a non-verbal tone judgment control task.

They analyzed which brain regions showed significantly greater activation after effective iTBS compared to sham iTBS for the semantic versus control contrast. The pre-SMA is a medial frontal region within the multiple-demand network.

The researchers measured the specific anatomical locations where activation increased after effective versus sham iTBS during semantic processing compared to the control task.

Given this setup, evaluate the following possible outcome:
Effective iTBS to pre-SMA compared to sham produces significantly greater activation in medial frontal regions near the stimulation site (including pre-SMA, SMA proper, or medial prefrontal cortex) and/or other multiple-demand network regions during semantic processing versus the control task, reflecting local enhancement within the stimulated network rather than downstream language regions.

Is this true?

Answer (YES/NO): NO